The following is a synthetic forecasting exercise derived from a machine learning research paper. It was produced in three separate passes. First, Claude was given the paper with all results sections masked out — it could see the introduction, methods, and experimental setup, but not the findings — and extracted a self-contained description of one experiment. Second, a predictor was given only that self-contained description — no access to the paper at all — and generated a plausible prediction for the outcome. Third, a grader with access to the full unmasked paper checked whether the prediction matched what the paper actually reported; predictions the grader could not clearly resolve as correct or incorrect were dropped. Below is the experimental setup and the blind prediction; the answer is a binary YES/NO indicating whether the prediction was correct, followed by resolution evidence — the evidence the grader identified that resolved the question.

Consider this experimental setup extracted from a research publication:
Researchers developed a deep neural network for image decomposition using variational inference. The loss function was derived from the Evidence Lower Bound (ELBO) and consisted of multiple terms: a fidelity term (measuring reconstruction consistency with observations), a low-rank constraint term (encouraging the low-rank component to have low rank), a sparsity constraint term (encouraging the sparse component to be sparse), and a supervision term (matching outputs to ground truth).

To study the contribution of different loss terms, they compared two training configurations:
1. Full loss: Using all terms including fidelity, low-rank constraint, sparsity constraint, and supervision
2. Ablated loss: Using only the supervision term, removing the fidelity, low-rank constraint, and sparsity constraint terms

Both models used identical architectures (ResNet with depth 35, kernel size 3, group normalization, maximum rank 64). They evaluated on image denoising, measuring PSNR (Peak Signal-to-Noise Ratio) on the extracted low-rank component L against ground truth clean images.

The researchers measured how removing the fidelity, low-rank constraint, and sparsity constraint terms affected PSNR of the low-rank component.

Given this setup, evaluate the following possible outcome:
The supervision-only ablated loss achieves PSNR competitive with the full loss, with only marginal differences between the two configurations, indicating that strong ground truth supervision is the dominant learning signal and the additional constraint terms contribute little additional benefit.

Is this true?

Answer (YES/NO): NO